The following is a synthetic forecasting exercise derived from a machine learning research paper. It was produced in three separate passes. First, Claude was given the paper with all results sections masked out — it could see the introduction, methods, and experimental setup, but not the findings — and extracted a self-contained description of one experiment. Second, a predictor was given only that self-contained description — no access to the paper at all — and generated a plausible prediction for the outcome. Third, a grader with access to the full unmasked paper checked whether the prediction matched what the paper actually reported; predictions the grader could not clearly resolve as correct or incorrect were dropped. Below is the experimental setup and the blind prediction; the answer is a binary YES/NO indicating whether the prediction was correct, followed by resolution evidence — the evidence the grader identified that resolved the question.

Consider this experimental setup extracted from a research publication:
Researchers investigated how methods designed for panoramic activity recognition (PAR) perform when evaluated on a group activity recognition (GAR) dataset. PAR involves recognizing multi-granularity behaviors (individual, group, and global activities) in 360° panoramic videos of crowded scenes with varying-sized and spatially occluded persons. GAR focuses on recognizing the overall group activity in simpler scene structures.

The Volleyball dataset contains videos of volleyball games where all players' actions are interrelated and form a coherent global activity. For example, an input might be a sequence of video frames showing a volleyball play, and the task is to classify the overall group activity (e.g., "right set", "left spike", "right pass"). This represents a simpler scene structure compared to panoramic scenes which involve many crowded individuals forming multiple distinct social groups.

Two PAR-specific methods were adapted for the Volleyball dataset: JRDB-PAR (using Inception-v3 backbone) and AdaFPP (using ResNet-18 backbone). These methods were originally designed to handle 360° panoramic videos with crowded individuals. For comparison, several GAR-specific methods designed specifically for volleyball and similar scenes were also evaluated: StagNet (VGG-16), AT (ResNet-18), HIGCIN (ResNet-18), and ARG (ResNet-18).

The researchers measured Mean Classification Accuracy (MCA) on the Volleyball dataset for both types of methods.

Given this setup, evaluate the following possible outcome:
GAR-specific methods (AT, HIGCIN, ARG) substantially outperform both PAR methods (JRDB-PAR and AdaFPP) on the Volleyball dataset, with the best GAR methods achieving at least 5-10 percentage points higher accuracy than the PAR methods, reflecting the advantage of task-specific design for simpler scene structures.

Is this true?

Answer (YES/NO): YES